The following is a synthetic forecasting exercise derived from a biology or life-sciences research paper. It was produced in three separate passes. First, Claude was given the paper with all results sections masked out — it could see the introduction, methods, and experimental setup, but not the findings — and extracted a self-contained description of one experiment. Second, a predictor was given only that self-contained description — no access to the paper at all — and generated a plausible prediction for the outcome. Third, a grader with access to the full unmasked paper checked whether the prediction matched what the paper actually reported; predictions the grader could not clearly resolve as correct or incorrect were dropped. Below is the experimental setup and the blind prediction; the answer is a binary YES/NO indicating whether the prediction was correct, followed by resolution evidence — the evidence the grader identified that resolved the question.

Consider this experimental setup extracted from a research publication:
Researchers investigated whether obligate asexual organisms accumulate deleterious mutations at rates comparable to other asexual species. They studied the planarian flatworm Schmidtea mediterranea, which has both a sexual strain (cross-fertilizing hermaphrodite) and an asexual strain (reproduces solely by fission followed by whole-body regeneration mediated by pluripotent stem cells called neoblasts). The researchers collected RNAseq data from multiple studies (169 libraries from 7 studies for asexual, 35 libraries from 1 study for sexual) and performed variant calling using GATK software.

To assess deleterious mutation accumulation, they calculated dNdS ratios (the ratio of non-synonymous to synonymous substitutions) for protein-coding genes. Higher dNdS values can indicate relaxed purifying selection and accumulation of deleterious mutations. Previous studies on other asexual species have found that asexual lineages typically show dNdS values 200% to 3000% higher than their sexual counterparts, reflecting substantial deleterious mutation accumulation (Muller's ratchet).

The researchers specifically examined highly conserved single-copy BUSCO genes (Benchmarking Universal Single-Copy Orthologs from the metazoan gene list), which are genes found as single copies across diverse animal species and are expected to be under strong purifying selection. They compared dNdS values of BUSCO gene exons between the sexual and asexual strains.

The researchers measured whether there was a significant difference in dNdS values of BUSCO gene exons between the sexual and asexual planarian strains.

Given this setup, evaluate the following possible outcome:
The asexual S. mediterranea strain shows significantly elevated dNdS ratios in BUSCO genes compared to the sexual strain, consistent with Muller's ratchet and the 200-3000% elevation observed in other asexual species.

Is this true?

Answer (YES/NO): NO